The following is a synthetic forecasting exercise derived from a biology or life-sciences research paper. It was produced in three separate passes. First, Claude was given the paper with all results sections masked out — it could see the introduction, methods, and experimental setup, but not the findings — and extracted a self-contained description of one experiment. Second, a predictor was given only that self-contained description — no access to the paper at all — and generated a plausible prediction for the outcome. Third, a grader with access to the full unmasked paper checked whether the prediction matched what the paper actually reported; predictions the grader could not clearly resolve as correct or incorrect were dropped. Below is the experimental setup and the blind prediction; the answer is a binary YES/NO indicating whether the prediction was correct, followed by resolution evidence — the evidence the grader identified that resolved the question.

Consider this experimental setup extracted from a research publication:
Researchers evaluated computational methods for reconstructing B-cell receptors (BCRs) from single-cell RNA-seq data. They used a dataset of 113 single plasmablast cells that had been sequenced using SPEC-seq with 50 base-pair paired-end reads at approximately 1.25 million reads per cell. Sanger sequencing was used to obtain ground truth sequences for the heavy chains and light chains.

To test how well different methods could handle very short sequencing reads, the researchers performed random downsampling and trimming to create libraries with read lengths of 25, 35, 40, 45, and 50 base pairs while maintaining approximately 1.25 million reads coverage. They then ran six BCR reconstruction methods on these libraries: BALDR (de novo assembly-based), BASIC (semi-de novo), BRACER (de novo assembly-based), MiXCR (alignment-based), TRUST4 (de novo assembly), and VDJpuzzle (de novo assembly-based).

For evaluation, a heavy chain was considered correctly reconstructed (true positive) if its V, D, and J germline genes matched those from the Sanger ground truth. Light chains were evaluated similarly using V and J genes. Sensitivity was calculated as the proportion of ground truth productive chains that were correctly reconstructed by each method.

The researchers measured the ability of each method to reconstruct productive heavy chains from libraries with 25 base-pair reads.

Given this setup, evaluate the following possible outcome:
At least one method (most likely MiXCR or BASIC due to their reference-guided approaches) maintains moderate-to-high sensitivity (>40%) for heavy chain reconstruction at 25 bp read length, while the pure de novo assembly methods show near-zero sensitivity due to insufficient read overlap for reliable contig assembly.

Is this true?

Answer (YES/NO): YES